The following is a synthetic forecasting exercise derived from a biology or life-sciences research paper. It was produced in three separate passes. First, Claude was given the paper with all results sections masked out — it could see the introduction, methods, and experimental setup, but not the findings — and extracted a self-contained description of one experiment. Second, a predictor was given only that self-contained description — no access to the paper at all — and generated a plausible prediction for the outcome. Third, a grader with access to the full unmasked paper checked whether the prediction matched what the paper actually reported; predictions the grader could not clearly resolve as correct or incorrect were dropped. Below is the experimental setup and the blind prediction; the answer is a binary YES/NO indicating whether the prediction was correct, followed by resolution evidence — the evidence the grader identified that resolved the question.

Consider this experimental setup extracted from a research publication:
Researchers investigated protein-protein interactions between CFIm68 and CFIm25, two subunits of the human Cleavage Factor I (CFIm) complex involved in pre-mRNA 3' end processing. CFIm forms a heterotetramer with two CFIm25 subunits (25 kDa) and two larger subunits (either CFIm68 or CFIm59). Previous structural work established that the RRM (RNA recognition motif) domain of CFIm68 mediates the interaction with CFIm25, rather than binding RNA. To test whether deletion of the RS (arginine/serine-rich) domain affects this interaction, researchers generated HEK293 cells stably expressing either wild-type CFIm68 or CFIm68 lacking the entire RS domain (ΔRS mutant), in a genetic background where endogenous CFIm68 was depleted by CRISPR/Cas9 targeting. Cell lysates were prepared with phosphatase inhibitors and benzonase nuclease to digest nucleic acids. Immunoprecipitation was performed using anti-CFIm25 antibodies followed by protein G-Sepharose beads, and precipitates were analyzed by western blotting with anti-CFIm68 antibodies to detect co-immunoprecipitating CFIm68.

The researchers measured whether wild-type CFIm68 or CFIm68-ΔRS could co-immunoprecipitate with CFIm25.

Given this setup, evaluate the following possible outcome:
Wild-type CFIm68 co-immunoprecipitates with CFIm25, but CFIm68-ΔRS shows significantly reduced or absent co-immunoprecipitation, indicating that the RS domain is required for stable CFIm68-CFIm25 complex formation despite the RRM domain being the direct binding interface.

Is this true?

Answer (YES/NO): NO